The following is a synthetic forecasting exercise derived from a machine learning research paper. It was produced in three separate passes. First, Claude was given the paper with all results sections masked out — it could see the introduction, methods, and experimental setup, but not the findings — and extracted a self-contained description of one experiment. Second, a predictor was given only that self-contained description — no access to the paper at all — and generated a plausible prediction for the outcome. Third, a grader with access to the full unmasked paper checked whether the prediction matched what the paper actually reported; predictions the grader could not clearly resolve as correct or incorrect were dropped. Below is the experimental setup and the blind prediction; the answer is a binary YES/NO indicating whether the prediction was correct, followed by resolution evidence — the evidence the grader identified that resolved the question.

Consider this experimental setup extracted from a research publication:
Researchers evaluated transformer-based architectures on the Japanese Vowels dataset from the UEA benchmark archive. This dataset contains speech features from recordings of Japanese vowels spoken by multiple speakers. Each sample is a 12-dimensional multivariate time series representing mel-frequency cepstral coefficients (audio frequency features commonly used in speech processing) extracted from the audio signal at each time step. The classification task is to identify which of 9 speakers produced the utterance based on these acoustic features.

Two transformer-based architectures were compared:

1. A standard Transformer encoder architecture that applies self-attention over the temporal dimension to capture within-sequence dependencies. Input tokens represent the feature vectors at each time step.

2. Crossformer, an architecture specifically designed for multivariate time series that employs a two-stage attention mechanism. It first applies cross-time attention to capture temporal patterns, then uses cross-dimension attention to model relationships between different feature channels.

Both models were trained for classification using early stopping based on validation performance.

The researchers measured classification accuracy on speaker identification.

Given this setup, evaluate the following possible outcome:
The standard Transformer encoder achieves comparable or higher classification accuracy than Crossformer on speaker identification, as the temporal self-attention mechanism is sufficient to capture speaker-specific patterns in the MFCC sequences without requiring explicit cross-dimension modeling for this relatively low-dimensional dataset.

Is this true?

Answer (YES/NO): YES